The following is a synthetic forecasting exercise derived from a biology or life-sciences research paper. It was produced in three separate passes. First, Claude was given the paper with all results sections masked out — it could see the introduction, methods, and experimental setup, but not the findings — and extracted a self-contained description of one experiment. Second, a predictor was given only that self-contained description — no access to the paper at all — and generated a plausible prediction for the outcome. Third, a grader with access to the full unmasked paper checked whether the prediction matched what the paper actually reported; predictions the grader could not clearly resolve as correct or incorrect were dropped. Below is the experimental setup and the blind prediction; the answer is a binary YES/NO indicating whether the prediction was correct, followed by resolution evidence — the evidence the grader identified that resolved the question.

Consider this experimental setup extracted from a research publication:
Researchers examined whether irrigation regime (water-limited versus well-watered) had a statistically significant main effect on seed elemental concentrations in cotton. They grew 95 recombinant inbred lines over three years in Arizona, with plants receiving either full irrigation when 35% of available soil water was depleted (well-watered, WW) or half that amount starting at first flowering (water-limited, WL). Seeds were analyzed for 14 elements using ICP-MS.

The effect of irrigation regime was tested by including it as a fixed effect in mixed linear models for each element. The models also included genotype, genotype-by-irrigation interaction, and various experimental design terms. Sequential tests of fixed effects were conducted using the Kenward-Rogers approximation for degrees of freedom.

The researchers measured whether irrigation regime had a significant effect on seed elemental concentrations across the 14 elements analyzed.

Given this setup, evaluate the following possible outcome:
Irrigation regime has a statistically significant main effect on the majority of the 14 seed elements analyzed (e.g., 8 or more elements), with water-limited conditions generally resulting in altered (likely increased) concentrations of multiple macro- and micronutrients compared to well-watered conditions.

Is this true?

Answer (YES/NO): NO